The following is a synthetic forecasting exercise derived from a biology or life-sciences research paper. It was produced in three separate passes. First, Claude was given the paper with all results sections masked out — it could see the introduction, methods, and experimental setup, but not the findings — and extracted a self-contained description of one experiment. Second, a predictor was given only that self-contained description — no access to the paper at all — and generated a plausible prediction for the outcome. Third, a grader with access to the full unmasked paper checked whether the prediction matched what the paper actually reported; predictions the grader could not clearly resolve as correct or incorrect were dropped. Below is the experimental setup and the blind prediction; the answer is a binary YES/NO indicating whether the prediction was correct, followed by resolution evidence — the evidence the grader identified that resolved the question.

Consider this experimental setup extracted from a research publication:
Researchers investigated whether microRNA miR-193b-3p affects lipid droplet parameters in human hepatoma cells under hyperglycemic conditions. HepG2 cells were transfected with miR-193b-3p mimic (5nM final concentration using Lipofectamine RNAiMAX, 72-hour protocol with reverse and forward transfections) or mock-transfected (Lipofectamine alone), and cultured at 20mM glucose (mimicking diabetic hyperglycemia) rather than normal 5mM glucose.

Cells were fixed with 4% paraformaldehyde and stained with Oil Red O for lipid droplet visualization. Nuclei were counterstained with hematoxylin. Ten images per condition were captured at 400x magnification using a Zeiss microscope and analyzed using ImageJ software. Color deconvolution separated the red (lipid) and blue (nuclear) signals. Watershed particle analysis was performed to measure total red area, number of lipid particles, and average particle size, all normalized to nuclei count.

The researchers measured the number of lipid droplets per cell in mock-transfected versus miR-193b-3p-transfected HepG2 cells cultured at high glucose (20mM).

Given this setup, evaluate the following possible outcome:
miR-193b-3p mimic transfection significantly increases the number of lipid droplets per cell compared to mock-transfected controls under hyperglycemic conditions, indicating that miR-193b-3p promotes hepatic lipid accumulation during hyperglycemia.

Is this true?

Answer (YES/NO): YES